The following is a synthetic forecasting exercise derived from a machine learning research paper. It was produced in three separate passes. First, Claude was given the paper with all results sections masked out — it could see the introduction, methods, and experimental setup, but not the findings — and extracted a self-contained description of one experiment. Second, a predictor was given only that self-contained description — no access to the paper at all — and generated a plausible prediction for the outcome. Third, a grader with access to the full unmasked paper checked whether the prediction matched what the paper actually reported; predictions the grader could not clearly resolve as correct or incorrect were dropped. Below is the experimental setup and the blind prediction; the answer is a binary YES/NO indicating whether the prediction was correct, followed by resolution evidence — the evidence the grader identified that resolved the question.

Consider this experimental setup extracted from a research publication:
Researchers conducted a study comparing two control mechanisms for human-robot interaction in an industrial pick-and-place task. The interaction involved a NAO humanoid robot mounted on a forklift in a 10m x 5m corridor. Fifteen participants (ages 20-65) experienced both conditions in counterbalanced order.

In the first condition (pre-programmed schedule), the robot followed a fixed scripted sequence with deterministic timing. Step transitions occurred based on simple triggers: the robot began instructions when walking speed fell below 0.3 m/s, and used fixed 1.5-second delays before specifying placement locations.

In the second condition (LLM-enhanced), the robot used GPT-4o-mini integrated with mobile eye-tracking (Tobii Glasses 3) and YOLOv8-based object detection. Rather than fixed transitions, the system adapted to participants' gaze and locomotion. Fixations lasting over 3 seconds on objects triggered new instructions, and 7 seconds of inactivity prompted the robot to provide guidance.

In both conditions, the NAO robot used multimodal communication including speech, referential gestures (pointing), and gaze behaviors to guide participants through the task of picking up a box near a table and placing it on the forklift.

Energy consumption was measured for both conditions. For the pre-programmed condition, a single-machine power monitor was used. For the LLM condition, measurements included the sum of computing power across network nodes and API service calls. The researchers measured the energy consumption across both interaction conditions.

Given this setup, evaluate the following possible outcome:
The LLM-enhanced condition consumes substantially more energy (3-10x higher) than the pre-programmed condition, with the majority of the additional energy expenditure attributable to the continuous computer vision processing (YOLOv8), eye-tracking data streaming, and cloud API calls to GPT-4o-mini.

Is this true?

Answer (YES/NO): NO